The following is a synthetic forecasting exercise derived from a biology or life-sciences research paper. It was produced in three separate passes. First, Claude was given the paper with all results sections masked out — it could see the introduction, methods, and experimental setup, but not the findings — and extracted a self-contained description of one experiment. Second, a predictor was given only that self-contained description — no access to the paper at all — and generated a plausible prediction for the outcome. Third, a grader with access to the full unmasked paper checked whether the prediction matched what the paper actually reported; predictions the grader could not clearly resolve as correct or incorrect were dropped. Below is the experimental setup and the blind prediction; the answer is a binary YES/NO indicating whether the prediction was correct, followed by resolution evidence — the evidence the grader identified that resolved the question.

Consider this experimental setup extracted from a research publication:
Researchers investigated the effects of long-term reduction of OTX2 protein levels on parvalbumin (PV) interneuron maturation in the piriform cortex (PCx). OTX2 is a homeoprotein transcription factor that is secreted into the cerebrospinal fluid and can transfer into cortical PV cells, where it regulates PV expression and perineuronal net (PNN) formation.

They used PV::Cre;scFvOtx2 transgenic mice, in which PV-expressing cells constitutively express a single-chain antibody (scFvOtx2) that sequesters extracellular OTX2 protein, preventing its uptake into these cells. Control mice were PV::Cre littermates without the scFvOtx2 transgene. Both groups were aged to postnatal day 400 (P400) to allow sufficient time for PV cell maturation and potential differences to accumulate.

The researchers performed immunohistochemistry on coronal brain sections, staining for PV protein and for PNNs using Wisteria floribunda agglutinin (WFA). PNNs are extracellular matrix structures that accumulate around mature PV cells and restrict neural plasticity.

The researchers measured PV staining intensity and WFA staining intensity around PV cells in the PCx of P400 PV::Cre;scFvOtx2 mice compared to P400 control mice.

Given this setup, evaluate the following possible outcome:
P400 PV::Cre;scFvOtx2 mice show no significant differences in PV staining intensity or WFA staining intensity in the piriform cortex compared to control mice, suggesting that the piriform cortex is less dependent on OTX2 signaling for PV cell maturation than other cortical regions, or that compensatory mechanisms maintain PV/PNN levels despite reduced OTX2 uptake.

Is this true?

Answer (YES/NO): NO